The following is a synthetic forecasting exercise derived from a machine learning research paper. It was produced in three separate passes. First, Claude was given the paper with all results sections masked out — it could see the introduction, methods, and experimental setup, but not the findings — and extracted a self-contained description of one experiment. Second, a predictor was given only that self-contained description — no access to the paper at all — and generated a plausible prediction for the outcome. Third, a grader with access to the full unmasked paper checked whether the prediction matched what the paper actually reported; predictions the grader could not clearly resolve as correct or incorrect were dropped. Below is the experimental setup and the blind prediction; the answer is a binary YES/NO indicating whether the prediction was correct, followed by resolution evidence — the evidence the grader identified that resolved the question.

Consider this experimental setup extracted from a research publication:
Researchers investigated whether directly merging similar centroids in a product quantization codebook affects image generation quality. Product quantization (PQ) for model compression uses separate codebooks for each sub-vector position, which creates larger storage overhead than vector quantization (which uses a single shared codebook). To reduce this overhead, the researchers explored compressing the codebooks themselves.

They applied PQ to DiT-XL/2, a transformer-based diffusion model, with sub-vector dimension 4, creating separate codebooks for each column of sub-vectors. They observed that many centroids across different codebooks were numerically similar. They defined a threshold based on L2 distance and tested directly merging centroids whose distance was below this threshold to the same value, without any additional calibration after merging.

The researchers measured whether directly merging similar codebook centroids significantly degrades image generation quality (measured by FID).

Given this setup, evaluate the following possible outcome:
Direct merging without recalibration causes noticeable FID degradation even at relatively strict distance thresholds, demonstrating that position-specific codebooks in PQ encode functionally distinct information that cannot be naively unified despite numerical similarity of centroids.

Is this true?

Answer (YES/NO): NO